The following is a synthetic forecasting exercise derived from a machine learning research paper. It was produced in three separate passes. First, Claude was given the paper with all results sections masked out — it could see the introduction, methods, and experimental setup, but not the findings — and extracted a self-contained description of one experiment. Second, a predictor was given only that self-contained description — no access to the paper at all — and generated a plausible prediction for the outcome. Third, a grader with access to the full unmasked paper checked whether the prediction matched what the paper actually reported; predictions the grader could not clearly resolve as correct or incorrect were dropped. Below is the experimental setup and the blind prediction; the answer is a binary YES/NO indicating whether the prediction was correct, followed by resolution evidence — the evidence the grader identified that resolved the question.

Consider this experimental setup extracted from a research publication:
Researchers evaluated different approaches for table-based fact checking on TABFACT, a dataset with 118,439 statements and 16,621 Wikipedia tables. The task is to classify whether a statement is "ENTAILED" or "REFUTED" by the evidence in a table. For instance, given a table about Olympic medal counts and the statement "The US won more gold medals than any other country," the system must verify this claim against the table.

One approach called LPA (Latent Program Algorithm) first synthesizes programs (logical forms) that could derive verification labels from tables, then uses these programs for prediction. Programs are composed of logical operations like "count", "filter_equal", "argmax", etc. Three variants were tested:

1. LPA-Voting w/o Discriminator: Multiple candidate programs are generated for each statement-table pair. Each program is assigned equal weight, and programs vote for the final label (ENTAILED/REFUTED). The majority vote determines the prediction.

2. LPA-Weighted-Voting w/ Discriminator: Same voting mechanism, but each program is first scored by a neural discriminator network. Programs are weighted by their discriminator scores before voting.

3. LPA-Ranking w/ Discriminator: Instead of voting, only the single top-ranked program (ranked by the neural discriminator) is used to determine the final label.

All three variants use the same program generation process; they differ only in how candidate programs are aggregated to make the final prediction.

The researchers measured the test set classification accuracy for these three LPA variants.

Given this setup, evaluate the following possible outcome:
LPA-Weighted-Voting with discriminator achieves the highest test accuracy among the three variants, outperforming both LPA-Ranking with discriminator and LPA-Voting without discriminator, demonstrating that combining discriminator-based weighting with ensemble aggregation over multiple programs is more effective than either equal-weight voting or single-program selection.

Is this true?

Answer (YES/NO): NO